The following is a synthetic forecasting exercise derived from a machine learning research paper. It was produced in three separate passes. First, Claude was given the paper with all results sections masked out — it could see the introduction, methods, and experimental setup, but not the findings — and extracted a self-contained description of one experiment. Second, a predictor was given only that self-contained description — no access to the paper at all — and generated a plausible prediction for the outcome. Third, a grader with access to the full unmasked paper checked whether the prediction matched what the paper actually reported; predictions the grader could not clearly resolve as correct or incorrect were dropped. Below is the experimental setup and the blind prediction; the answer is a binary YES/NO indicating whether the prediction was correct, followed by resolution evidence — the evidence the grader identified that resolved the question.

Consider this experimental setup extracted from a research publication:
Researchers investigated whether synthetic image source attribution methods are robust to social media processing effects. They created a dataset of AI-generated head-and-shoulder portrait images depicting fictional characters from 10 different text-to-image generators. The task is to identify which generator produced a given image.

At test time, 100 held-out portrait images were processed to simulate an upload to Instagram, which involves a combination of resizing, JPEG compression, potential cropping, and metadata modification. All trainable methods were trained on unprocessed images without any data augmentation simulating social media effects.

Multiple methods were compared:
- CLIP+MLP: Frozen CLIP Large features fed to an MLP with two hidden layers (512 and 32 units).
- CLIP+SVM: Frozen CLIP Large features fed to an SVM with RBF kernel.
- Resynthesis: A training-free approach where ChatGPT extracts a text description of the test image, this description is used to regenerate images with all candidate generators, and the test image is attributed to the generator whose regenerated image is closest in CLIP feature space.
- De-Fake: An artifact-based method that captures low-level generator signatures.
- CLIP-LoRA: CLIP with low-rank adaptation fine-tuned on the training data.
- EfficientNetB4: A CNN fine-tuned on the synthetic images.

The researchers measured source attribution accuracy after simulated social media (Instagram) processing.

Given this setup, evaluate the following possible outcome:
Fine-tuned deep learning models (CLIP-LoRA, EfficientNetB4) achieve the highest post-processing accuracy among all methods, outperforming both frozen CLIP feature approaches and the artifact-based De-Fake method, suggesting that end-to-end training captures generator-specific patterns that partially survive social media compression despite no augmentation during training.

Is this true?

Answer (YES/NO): NO